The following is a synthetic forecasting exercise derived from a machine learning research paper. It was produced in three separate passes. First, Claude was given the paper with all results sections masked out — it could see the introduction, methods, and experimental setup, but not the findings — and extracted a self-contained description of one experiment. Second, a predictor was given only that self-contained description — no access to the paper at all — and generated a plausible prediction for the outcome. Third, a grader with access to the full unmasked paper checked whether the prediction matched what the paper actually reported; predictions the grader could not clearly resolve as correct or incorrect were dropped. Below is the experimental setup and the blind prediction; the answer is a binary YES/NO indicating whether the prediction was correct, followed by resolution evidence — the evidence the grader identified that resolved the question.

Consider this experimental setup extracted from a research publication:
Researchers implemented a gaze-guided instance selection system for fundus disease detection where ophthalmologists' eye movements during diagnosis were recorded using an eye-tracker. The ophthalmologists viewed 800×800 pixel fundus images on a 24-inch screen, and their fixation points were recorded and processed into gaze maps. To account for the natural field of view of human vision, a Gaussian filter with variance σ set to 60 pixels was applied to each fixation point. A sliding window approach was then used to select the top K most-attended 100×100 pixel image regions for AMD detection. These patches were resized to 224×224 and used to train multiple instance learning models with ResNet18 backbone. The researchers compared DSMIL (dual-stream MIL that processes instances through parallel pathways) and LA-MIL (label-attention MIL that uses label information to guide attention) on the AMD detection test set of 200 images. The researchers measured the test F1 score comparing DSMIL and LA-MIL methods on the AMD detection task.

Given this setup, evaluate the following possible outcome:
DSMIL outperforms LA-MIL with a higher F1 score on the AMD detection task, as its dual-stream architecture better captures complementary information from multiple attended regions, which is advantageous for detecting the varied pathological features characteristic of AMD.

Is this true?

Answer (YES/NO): YES